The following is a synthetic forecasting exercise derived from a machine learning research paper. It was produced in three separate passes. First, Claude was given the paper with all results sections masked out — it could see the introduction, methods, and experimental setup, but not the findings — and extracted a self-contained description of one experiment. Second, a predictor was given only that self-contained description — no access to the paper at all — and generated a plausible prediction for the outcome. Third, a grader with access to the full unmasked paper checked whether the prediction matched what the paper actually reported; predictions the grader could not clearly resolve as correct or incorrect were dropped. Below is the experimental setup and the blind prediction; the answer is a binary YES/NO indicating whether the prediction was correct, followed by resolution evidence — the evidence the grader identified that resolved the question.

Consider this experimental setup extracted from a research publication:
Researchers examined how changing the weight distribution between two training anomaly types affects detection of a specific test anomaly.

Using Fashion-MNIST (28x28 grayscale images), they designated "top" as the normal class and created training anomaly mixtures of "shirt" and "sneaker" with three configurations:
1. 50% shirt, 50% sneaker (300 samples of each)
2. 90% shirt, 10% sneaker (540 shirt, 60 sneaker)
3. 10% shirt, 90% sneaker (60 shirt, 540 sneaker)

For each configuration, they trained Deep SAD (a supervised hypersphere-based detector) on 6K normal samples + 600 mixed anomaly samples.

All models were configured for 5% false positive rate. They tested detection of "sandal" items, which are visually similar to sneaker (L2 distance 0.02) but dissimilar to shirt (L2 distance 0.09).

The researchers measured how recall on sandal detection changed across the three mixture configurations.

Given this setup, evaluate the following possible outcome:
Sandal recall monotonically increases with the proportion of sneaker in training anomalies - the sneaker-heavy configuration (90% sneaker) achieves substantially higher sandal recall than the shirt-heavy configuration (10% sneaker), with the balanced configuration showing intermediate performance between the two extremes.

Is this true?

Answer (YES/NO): YES